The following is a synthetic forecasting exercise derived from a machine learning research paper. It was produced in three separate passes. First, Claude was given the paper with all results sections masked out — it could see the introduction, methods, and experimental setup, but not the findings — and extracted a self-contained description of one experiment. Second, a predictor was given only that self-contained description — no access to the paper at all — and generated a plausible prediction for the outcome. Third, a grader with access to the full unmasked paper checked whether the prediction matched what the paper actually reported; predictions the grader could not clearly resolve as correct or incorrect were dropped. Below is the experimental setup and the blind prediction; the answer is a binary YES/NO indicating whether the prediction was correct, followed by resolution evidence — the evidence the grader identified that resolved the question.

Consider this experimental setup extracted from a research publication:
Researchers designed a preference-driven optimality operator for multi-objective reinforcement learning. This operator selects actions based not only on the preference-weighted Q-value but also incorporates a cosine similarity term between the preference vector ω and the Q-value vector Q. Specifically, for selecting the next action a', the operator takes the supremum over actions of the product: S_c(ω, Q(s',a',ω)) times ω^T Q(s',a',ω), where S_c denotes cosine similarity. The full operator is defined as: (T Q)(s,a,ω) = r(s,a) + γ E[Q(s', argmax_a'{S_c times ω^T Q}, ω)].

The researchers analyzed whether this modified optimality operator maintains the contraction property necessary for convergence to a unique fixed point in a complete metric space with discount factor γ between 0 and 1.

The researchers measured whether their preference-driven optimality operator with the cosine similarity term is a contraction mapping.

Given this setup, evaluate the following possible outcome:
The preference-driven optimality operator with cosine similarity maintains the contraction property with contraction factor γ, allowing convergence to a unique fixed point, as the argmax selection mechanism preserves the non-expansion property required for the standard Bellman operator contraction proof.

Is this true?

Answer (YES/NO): YES